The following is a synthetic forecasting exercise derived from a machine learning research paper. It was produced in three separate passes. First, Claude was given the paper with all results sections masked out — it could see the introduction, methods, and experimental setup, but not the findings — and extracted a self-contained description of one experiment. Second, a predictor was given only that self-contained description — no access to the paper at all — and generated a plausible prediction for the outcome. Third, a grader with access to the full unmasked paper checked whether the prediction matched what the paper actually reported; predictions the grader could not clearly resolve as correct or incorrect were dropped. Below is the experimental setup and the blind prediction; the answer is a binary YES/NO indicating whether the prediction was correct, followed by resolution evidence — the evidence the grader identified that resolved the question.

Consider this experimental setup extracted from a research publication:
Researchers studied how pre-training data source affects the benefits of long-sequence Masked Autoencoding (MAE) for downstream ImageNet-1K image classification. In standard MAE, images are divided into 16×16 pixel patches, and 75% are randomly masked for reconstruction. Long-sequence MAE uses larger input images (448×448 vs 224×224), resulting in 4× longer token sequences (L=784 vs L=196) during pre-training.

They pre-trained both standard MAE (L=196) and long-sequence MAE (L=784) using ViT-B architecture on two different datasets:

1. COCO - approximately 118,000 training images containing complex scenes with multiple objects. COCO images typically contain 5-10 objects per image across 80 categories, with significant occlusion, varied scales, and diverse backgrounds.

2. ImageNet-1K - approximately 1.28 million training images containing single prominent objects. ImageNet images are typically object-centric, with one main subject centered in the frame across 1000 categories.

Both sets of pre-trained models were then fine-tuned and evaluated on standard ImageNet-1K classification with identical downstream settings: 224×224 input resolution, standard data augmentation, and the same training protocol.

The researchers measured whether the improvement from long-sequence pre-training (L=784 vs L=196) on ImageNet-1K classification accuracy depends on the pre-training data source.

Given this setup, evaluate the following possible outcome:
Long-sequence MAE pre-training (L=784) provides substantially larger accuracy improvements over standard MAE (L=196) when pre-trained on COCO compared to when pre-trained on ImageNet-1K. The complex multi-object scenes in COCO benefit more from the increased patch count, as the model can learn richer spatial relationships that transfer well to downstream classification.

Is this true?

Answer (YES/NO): YES